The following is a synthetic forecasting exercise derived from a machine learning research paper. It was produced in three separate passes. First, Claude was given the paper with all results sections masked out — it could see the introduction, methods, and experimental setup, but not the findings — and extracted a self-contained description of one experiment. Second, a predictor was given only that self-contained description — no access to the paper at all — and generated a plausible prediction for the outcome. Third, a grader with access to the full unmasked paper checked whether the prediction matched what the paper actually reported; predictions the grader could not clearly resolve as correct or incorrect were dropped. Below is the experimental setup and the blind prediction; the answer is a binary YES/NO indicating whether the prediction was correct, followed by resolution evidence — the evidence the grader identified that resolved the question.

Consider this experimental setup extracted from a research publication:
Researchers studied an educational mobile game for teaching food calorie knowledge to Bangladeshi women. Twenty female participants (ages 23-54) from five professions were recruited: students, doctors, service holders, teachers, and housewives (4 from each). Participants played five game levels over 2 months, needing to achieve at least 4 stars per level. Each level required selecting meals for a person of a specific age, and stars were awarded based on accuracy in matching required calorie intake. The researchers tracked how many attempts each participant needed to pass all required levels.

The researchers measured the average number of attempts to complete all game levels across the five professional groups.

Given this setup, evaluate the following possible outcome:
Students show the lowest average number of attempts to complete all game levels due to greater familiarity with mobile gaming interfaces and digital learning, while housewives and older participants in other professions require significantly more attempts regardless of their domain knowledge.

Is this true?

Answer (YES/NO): NO